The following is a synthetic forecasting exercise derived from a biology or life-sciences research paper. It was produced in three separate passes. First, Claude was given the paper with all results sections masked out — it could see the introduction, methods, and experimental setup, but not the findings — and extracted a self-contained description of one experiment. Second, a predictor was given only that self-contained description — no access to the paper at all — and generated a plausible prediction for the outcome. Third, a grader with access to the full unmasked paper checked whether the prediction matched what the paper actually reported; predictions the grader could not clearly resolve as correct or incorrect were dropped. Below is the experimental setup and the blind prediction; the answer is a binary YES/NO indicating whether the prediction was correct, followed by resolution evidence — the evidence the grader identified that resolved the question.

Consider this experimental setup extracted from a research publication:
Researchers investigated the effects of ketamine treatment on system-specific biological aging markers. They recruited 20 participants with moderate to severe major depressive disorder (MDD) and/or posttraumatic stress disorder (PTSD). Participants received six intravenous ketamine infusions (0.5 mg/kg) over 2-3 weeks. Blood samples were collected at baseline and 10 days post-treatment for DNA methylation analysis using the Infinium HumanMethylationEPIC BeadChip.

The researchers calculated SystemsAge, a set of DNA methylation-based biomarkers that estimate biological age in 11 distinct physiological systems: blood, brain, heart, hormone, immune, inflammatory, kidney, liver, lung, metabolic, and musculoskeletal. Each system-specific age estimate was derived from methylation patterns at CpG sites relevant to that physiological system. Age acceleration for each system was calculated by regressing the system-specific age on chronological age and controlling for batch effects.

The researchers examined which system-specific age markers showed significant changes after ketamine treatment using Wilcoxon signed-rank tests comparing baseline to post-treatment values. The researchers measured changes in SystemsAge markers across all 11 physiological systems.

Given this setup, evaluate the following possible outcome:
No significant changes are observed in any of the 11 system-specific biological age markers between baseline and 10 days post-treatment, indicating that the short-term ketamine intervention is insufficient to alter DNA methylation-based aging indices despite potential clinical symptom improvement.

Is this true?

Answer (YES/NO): NO